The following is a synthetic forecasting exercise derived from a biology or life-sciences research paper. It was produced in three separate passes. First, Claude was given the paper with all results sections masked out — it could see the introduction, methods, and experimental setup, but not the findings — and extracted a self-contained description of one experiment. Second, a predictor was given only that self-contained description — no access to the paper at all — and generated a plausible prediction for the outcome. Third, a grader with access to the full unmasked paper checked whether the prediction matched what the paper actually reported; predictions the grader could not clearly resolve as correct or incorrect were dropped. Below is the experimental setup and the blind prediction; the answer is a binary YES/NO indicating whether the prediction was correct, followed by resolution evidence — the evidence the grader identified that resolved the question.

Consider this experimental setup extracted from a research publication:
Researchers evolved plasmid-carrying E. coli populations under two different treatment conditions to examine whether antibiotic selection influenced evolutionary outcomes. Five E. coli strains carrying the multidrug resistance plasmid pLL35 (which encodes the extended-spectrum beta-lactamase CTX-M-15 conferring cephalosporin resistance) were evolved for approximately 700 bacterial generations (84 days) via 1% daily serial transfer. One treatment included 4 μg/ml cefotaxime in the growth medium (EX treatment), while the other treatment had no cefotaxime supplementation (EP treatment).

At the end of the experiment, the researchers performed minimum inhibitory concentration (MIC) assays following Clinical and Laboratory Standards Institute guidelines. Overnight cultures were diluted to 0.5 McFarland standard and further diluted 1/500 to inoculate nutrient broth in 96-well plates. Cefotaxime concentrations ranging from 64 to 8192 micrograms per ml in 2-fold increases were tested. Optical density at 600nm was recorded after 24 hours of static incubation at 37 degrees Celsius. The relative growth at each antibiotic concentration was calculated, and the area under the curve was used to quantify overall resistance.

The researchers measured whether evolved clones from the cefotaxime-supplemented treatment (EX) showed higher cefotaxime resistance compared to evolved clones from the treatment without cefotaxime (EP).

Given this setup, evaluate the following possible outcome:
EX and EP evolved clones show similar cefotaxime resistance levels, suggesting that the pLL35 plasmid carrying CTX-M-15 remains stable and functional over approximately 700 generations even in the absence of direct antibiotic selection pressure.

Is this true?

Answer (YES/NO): YES